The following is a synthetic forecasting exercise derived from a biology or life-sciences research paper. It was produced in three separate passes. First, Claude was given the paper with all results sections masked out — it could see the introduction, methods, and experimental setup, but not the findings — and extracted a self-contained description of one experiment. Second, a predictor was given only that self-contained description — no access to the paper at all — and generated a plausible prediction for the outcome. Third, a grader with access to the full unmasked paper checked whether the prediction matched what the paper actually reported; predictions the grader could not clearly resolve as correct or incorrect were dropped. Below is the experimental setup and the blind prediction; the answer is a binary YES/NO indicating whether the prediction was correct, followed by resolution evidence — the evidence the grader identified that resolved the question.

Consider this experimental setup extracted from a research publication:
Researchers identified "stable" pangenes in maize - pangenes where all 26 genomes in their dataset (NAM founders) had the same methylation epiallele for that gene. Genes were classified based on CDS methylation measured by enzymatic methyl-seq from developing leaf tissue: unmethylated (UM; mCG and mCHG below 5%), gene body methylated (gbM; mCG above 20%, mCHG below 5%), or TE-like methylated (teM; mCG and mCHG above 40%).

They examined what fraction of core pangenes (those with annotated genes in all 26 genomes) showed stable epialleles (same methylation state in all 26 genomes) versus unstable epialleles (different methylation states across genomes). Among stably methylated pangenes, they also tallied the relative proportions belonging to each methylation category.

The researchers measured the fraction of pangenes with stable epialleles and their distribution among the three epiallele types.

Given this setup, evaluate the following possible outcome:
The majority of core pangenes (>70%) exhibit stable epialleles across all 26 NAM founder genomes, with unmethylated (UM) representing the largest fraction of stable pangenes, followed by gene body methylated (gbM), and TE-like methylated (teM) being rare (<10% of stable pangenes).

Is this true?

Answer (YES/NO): YES